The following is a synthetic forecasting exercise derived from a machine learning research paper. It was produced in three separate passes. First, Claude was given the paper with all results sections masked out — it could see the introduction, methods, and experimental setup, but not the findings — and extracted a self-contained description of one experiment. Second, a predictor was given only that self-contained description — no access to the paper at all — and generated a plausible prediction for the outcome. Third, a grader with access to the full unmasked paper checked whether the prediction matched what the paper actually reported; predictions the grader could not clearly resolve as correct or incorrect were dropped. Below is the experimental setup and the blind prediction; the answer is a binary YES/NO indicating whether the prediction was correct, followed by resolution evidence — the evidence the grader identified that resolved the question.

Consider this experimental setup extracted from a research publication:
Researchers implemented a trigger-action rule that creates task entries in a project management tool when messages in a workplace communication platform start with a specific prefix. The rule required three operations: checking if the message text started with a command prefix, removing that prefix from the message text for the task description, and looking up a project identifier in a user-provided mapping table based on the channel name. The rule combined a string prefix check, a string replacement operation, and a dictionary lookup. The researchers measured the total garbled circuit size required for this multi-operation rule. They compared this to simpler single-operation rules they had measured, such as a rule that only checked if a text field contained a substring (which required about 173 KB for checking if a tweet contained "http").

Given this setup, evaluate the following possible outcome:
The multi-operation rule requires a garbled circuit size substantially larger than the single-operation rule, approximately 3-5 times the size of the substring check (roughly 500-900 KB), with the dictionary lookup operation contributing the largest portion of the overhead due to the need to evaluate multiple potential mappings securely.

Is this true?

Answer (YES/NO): NO